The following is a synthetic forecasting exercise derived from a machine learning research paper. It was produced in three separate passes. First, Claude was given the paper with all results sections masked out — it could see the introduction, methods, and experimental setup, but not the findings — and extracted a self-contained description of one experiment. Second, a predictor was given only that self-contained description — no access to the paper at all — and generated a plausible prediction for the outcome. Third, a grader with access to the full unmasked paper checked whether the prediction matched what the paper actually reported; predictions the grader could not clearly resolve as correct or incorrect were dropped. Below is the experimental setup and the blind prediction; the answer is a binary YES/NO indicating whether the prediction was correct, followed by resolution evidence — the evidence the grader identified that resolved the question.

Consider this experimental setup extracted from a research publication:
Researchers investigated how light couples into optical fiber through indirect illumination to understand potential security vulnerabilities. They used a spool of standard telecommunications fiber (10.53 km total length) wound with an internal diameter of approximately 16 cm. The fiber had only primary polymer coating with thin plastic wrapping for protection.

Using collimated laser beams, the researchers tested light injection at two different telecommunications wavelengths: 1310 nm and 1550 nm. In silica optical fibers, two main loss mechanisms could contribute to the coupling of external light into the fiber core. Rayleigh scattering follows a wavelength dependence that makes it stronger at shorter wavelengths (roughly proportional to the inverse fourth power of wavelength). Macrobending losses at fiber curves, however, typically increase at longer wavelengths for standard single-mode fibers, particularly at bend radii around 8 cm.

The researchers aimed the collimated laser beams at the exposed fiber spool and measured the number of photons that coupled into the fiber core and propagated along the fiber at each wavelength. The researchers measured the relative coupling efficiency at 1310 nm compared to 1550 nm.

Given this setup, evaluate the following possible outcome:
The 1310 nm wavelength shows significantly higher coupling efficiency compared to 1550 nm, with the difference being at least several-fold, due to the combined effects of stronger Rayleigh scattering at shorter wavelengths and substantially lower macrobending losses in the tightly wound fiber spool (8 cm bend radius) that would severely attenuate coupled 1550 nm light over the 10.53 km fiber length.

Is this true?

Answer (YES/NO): NO